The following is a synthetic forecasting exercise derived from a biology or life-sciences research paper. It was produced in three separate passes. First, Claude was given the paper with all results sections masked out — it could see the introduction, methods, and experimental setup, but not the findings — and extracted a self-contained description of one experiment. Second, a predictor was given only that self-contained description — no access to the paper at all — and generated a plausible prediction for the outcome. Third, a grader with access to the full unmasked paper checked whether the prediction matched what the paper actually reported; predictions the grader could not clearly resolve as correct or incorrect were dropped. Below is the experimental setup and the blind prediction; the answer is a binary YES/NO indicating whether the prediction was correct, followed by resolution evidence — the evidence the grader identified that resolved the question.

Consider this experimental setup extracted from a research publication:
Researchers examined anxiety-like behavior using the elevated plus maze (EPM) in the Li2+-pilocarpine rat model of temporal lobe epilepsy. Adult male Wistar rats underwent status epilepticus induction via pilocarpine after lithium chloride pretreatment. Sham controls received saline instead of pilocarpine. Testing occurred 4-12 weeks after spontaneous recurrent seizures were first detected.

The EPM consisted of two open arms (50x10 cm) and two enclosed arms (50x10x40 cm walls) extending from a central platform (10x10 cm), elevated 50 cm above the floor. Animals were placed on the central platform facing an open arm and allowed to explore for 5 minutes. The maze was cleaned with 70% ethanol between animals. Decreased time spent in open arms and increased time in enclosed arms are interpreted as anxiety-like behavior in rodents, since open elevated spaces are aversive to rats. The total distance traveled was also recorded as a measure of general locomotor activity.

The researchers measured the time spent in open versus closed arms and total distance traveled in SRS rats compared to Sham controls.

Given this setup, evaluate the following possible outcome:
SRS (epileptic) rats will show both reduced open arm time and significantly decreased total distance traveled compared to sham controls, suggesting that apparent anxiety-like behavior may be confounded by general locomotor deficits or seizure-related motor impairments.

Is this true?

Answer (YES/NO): NO